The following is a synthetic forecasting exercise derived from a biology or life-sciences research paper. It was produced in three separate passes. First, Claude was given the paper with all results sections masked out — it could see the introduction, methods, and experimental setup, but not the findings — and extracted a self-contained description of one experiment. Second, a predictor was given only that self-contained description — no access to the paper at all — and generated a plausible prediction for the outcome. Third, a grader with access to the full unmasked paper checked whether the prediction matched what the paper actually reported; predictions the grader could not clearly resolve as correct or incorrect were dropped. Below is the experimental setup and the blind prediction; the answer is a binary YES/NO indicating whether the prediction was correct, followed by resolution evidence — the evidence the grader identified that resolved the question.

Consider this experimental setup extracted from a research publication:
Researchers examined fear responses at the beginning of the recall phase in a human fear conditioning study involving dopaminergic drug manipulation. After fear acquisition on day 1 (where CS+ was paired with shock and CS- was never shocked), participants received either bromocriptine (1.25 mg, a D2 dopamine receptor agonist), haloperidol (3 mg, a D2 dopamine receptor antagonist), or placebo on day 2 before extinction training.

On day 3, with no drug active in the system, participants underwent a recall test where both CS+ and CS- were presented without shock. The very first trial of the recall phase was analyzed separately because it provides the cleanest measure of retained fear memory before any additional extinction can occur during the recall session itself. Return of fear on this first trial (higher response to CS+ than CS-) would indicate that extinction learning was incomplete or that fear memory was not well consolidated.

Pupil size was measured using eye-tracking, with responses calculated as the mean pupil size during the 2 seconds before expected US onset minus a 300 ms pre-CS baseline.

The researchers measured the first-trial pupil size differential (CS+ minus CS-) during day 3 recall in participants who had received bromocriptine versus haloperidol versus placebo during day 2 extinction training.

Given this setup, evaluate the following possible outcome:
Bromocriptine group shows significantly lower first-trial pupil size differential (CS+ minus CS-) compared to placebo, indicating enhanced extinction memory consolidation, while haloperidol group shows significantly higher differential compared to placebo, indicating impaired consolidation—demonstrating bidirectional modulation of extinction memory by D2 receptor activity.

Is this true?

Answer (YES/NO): NO